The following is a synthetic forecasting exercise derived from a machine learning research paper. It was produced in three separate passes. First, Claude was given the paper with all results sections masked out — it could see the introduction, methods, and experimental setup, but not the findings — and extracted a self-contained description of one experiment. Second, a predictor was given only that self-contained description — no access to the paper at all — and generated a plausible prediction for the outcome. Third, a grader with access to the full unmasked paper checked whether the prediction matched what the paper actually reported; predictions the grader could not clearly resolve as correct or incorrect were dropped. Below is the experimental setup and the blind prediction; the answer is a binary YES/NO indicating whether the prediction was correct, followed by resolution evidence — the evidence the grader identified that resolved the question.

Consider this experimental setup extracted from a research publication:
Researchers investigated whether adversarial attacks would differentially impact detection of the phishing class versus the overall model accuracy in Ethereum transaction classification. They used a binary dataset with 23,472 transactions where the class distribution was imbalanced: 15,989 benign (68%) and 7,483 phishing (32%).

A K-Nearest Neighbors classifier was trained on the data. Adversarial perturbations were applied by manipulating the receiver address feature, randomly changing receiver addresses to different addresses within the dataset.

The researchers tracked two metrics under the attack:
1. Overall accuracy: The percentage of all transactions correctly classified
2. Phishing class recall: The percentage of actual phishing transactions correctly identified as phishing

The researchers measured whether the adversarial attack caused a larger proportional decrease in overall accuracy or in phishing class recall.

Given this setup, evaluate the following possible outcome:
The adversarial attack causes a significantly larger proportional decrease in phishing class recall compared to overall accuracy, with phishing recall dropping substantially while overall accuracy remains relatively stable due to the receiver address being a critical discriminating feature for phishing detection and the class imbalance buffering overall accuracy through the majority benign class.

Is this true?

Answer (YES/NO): YES